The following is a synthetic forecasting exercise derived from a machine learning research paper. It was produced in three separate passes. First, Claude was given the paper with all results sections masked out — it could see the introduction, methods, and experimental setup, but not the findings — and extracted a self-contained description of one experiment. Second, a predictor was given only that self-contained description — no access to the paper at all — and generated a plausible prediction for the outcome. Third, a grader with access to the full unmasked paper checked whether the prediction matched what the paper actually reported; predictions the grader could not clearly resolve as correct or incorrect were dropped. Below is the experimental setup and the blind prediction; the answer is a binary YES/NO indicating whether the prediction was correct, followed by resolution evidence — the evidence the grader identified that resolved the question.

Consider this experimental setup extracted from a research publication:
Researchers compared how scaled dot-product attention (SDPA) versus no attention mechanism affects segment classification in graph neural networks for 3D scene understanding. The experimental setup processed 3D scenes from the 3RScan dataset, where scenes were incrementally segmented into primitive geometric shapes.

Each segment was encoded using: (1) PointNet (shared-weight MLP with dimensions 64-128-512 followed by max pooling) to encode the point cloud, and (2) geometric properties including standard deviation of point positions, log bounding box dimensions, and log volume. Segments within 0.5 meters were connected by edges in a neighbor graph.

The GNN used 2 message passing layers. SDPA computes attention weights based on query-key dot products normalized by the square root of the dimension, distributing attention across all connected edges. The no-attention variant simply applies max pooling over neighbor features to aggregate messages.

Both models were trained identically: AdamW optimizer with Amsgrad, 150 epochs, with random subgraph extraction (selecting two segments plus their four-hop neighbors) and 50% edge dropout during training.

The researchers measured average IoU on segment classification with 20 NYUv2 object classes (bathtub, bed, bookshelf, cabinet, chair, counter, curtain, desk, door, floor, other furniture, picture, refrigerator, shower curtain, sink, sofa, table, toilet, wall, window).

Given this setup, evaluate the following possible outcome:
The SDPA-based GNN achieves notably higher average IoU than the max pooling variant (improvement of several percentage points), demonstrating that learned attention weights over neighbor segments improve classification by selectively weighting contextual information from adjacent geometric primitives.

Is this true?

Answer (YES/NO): NO